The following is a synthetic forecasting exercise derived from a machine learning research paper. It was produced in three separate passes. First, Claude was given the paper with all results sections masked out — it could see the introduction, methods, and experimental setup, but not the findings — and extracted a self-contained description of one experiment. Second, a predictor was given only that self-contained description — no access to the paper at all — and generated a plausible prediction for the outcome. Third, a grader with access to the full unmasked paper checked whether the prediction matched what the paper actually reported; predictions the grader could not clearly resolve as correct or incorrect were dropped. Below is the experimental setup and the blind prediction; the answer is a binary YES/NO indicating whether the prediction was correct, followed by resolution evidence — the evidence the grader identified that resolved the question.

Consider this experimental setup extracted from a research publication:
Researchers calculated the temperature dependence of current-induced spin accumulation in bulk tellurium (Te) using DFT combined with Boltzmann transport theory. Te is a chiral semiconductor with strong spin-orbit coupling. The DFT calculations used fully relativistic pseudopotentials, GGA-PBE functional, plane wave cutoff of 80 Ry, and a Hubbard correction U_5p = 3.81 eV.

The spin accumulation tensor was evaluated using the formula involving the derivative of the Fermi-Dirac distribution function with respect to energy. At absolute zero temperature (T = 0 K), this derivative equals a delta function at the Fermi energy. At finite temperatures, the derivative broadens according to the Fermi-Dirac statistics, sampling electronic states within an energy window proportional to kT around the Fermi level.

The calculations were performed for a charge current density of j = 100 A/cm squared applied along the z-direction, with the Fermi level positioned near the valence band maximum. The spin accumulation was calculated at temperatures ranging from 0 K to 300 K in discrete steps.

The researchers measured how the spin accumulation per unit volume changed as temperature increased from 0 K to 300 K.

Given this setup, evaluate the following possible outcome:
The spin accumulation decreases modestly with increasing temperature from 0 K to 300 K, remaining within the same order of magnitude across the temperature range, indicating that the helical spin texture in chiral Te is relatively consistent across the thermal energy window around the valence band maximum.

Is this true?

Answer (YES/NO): YES